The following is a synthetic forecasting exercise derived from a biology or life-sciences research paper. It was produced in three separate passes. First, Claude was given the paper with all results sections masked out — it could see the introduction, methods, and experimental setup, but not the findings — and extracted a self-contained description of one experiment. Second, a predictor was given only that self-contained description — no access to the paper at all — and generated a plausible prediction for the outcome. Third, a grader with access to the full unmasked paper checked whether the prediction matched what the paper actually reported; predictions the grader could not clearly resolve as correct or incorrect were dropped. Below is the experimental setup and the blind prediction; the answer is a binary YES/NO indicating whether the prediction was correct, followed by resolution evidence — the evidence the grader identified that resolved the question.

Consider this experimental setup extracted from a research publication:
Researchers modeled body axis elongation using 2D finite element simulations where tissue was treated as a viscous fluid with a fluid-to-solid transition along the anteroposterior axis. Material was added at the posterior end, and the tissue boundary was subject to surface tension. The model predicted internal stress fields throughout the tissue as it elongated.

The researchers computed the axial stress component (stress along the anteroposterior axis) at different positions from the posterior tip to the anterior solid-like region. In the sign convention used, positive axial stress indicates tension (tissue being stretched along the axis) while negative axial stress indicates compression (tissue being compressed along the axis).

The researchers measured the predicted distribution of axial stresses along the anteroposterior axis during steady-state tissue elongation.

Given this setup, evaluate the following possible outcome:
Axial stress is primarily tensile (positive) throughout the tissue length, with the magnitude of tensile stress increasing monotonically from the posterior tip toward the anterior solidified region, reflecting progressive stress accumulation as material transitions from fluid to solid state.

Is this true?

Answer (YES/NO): NO